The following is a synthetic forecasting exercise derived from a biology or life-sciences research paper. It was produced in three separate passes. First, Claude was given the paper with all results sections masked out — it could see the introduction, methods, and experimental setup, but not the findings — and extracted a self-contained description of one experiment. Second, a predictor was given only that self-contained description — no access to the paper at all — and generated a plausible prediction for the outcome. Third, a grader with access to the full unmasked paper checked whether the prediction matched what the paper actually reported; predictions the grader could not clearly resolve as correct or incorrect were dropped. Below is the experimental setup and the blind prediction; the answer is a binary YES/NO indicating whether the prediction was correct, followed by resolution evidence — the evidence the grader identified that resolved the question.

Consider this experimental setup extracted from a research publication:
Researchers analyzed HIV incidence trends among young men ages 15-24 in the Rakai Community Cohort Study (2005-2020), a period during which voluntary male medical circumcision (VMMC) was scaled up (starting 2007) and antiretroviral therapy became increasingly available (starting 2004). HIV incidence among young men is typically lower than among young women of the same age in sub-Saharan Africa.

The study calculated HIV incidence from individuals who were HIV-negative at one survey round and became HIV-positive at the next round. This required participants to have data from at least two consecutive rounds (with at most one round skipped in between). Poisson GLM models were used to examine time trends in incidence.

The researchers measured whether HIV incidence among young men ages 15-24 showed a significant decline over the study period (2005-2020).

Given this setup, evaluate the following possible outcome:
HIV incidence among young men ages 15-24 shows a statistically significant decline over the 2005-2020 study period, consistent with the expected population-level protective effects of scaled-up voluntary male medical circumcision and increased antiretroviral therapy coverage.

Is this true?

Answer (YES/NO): NO